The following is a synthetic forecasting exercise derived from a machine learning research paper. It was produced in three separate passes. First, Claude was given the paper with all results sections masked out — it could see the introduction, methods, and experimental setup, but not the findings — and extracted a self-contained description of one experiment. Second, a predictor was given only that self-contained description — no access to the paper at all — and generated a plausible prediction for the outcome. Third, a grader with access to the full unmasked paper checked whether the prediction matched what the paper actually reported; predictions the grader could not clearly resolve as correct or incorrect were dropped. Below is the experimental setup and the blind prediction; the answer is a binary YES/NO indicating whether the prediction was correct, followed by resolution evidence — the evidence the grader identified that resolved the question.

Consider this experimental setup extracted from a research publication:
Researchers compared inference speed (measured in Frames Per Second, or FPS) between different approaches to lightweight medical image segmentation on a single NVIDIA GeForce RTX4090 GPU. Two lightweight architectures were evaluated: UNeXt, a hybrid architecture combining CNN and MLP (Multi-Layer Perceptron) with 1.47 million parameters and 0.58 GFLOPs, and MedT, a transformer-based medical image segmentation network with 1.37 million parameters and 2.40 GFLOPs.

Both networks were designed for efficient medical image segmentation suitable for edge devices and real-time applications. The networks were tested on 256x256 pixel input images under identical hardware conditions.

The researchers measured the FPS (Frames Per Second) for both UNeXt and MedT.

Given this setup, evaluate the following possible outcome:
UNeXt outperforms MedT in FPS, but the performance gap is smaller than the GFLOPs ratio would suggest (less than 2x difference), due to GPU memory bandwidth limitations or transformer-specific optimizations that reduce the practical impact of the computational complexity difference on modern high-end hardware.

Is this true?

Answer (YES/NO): NO